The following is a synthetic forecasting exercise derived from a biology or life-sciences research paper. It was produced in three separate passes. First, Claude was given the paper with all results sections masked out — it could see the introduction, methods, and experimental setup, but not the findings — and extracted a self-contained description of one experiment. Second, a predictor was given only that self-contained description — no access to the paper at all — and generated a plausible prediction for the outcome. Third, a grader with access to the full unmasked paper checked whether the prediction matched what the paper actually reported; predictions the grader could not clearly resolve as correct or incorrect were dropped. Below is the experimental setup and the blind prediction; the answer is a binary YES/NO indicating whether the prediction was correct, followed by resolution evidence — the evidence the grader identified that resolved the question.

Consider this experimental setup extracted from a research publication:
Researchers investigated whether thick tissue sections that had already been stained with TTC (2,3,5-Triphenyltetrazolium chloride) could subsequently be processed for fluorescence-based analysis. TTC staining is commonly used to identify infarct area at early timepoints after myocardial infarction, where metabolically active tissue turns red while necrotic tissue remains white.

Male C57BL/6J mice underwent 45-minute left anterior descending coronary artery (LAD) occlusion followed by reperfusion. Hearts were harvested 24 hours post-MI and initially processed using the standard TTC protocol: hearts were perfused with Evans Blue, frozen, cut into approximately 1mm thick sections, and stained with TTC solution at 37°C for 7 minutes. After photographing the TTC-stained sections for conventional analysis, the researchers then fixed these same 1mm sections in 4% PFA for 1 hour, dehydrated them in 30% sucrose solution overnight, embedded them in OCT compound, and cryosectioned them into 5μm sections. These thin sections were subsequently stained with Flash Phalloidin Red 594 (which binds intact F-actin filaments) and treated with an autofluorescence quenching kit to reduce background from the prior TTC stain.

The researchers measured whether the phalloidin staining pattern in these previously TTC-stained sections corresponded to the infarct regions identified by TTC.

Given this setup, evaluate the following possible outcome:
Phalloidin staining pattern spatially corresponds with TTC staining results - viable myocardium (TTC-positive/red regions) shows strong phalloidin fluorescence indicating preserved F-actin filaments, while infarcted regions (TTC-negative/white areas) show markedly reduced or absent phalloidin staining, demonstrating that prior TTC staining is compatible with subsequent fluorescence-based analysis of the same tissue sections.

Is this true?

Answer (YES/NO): YES